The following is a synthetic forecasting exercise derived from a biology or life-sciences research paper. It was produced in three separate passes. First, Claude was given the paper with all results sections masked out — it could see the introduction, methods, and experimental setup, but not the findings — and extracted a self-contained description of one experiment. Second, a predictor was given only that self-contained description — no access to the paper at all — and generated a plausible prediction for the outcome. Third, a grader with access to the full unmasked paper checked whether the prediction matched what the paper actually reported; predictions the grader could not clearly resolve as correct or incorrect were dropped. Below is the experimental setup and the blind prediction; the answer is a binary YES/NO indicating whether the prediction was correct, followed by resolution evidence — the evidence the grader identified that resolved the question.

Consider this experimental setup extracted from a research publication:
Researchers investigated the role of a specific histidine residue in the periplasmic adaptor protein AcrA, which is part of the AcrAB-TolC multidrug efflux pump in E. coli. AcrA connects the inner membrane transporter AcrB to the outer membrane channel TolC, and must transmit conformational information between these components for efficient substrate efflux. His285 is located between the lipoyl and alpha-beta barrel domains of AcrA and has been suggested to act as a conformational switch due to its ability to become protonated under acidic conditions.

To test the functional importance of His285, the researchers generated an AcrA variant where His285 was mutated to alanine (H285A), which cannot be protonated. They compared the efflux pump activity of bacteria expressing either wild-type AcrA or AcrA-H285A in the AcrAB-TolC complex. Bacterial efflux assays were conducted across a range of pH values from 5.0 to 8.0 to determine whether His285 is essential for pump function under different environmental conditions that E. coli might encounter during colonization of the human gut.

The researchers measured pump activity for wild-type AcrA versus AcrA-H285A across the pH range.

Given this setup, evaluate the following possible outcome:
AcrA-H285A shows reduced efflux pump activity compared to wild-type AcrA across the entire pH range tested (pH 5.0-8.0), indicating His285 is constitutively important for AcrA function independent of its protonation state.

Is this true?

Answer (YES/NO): NO